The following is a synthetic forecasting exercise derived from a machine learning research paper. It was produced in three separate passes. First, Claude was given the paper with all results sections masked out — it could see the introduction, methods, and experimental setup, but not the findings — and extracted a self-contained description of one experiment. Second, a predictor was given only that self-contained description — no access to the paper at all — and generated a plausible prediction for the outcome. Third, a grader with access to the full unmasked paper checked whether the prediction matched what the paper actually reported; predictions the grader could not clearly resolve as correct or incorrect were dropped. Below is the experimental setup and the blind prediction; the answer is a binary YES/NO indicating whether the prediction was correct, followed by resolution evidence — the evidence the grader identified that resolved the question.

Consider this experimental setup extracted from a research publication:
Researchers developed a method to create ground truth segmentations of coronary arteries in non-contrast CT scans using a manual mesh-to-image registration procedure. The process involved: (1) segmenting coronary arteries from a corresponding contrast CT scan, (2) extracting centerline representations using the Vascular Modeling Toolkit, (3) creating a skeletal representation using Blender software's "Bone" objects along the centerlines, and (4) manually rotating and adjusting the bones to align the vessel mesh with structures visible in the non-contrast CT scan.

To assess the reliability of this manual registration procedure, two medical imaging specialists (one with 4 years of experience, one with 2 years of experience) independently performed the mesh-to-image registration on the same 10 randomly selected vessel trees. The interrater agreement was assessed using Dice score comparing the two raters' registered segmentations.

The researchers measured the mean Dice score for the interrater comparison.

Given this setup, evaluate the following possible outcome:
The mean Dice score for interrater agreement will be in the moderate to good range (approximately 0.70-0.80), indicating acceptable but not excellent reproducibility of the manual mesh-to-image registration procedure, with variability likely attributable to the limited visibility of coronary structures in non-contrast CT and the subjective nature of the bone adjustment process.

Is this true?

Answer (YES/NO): NO